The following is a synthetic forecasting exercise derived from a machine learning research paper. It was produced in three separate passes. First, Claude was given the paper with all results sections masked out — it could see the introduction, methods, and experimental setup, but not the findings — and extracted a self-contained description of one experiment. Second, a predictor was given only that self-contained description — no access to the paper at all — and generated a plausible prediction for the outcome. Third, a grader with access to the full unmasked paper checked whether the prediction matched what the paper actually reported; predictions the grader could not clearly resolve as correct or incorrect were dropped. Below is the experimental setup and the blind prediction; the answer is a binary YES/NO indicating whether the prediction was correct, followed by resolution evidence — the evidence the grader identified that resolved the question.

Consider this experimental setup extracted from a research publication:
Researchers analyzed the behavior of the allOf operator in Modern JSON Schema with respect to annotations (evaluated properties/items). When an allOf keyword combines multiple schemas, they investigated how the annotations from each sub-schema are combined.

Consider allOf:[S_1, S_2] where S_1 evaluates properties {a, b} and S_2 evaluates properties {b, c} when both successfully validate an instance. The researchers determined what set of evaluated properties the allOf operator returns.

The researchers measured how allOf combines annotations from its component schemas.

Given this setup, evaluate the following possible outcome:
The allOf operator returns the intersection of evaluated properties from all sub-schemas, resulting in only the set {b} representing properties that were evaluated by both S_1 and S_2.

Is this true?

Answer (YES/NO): NO